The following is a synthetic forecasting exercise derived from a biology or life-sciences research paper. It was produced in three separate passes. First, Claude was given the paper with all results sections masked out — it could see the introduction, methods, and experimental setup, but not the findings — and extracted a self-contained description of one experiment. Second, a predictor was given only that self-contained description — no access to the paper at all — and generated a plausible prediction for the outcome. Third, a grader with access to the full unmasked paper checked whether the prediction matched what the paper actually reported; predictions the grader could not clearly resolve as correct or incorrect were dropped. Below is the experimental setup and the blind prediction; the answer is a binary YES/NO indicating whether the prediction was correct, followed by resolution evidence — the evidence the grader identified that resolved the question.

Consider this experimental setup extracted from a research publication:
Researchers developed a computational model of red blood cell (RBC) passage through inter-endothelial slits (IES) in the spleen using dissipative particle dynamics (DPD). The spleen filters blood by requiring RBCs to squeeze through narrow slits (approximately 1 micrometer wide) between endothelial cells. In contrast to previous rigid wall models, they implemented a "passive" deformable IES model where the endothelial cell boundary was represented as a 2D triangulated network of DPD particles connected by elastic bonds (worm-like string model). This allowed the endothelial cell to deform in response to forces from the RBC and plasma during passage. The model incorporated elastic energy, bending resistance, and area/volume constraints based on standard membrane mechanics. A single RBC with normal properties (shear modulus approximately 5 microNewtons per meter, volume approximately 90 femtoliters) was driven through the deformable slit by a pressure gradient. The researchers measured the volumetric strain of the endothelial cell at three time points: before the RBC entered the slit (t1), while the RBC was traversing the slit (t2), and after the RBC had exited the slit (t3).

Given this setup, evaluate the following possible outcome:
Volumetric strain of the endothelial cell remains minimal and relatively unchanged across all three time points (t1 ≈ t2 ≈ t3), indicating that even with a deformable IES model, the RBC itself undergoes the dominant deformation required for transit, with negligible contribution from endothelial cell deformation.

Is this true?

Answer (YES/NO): NO